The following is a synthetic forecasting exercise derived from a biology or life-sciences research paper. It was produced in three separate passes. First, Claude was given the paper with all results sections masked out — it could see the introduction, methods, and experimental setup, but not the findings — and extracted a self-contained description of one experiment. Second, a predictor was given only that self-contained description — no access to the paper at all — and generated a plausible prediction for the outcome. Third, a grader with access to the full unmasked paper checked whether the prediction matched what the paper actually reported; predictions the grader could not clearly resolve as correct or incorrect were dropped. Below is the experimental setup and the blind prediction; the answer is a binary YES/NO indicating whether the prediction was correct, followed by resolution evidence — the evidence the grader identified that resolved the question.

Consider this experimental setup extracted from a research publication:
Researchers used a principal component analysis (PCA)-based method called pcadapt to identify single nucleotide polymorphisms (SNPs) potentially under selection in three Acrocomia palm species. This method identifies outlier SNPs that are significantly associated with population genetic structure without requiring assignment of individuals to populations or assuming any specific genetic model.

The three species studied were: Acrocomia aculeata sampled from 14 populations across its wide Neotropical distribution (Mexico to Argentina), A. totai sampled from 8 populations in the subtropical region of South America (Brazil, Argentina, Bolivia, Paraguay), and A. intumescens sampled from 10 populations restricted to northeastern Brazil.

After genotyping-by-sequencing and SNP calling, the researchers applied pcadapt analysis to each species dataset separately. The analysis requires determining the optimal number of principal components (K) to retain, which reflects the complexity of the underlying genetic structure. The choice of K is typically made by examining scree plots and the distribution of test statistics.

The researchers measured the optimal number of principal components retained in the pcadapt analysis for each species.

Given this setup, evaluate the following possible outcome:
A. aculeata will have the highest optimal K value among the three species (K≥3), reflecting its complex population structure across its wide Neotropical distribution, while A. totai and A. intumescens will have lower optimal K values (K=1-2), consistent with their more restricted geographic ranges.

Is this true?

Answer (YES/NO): NO